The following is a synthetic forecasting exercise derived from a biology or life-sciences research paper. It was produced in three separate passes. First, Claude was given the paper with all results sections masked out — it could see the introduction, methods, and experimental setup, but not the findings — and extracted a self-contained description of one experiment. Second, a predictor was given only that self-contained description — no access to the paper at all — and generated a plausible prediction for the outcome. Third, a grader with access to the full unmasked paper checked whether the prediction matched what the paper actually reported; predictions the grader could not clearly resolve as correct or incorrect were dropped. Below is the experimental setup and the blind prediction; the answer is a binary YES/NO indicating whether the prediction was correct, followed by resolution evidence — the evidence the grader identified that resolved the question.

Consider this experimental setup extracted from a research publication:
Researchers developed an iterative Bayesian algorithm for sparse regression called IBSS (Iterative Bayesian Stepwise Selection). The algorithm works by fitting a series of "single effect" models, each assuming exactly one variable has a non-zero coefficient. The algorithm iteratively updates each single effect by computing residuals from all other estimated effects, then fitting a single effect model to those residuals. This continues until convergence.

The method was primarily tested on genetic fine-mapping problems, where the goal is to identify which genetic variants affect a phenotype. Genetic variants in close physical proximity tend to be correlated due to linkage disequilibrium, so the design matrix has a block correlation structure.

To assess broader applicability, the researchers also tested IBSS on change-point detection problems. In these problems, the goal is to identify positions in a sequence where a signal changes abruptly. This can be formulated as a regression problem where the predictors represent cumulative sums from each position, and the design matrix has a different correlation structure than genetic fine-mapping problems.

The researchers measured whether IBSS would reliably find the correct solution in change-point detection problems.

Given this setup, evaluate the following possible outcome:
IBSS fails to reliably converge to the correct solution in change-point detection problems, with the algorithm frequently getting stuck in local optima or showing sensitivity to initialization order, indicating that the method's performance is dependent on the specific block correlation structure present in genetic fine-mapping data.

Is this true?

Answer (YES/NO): NO